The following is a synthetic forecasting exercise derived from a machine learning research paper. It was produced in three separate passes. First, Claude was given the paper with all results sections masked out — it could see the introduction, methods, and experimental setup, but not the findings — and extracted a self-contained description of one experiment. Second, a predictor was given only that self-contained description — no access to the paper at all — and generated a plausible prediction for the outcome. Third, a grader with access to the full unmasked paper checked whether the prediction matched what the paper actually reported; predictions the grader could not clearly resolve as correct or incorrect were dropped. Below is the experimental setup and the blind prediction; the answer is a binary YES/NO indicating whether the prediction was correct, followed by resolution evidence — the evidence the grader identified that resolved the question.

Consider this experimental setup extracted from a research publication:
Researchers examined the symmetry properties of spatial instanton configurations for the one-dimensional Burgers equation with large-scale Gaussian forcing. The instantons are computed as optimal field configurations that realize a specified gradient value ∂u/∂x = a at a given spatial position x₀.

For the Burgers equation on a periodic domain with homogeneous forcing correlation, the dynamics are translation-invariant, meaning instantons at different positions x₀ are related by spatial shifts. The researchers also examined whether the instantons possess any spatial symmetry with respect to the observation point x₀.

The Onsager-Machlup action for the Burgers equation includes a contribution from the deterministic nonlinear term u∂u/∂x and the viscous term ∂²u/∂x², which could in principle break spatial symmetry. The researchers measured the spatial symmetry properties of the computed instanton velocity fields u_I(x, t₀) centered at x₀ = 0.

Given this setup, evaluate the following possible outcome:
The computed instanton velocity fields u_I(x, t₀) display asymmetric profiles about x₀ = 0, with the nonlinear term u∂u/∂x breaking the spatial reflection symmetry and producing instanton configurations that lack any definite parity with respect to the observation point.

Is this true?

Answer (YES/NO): NO